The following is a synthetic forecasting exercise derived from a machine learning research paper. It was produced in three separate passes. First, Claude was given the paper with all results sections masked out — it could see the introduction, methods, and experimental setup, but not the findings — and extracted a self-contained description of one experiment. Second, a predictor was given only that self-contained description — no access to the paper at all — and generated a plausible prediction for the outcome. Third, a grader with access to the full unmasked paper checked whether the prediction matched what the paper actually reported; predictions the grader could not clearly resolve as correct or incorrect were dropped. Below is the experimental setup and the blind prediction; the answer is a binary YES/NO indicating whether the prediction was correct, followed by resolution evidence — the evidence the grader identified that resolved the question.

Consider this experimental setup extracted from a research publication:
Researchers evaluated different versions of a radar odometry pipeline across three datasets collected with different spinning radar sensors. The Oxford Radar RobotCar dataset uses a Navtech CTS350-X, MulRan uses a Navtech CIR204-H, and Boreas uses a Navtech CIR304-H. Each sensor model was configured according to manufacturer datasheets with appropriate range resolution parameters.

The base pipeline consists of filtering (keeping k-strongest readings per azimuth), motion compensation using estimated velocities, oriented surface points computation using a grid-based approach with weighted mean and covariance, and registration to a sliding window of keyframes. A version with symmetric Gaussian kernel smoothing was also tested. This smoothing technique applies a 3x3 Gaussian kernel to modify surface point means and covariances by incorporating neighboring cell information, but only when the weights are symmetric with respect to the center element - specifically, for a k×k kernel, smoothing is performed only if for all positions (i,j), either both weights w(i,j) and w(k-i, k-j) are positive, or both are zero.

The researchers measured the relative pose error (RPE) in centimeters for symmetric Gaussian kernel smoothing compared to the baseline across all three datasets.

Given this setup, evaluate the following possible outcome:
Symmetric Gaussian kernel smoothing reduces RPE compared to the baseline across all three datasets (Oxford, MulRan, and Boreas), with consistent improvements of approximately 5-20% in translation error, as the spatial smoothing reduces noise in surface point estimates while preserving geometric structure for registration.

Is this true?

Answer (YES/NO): NO